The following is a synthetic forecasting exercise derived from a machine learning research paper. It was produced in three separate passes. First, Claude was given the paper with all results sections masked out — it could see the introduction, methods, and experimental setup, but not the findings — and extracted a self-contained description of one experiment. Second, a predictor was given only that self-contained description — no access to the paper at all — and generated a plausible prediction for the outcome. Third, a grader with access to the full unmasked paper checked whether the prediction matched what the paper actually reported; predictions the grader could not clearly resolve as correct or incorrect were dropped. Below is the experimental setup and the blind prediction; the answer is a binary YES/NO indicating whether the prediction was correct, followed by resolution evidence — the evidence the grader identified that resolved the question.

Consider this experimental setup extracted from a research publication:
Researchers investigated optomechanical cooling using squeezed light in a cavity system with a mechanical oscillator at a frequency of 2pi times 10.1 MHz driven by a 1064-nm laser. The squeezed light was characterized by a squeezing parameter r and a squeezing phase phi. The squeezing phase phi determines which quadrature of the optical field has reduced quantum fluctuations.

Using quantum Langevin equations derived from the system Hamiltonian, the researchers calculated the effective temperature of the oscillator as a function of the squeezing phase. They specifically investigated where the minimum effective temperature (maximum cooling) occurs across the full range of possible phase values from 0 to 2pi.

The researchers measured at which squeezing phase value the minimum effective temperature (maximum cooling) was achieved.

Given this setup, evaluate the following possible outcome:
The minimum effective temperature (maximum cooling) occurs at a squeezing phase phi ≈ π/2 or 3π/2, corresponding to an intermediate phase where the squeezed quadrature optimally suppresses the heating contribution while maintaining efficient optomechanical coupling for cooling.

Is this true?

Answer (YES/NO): NO